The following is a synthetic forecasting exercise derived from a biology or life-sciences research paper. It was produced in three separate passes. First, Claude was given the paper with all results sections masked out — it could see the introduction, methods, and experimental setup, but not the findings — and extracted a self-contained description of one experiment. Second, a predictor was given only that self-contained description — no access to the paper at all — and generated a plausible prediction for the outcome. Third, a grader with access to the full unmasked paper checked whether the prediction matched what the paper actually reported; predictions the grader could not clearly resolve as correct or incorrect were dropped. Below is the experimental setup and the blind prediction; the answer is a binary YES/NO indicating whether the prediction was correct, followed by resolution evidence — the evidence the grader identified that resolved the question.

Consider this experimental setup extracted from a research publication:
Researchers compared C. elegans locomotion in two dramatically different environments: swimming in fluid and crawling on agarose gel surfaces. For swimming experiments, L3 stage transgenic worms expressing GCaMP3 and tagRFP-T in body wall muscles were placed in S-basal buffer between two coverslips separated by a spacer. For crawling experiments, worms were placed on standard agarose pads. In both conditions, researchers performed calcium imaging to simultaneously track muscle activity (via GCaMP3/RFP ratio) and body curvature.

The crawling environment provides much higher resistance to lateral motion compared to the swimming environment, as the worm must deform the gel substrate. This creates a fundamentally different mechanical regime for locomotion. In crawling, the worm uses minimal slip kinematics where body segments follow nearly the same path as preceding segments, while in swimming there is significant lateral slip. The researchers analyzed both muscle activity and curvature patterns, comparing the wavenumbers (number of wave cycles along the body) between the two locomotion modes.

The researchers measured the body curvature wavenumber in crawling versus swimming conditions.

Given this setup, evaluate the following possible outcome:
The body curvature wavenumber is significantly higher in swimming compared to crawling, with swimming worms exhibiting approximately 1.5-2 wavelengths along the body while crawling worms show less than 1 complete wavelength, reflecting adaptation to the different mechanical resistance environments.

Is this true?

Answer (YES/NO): NO